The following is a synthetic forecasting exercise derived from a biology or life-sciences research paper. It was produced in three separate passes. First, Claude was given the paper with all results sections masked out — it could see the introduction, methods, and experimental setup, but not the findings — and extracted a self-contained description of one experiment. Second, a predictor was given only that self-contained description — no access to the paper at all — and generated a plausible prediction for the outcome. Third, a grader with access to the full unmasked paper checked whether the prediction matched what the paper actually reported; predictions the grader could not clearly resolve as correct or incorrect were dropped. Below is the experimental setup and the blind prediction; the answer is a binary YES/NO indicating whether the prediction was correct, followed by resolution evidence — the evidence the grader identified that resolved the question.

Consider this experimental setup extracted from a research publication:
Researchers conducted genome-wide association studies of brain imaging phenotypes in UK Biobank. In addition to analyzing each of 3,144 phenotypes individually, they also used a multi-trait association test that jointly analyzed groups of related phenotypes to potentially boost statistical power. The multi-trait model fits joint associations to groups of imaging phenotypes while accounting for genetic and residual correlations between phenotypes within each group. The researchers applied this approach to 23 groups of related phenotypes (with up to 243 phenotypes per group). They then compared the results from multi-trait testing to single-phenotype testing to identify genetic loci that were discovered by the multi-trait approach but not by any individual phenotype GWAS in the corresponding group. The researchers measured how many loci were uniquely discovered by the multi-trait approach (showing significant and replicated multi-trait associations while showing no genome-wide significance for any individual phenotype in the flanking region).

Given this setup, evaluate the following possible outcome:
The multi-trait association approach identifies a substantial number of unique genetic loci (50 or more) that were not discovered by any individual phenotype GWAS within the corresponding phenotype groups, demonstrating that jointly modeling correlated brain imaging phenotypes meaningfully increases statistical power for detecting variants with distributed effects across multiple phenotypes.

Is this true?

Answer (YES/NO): NO